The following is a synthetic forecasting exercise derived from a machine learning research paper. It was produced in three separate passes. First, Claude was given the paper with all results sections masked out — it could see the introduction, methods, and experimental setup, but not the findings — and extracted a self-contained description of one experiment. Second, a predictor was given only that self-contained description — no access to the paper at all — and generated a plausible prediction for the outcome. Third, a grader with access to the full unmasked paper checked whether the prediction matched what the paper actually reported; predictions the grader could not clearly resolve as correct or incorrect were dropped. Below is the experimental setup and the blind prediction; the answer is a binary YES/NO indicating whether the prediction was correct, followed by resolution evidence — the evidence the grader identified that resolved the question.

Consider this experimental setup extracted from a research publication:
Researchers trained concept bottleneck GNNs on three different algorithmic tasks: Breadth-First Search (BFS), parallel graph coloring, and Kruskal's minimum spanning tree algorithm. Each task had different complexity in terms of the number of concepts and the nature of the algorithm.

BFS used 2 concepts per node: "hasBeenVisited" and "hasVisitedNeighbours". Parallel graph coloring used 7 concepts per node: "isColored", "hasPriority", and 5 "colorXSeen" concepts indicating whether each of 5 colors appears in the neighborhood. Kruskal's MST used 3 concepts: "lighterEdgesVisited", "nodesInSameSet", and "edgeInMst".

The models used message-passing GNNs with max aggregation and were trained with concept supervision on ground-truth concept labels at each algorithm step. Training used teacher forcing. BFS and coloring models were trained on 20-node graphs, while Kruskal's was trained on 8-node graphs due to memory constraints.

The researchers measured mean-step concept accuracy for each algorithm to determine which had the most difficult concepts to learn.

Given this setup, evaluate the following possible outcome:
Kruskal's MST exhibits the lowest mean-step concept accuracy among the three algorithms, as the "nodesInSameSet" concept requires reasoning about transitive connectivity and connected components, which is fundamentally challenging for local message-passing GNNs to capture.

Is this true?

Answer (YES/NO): YES